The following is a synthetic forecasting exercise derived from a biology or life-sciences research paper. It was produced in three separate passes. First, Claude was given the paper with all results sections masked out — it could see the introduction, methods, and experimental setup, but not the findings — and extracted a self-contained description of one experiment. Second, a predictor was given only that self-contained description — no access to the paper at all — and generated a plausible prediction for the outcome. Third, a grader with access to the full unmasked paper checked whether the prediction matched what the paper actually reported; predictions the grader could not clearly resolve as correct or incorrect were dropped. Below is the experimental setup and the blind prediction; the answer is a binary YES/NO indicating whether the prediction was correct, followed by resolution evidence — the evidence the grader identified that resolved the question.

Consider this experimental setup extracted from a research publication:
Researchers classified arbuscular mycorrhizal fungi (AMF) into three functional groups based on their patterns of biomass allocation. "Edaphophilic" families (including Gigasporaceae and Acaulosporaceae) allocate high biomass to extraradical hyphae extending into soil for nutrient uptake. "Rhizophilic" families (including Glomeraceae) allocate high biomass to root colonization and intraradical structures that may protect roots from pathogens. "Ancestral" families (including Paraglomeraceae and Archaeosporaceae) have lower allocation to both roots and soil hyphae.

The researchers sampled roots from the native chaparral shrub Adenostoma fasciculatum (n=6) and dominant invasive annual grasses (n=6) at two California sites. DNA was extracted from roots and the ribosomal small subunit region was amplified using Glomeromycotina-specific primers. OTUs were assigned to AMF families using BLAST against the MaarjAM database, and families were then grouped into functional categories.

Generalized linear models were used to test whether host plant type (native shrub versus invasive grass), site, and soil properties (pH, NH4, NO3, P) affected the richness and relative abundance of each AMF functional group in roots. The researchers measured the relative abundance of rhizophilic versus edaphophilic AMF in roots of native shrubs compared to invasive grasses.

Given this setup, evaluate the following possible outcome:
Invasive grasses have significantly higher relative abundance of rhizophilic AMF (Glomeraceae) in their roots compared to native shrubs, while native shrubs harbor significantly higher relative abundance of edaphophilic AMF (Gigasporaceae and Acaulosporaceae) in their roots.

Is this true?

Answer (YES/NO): NO